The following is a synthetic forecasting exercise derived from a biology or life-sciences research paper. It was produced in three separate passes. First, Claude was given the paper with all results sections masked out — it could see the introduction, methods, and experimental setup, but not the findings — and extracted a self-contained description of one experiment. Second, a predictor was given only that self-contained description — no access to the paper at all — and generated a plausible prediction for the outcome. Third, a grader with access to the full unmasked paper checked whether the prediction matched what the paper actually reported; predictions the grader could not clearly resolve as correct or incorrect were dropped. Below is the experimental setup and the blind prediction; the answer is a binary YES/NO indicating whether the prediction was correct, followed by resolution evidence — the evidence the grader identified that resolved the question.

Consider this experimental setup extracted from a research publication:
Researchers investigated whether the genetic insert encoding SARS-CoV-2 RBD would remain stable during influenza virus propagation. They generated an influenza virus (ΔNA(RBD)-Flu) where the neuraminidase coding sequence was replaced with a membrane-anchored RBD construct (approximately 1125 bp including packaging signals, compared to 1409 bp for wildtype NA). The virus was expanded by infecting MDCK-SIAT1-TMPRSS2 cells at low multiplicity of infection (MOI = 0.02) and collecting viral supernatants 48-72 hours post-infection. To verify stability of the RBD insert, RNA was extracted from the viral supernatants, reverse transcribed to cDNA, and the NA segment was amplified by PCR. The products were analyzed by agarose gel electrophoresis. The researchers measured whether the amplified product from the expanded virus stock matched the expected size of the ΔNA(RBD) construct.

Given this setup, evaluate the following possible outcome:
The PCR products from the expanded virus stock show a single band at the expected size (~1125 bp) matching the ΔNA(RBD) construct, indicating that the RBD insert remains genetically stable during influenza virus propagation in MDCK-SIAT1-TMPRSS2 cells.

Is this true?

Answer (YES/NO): YES